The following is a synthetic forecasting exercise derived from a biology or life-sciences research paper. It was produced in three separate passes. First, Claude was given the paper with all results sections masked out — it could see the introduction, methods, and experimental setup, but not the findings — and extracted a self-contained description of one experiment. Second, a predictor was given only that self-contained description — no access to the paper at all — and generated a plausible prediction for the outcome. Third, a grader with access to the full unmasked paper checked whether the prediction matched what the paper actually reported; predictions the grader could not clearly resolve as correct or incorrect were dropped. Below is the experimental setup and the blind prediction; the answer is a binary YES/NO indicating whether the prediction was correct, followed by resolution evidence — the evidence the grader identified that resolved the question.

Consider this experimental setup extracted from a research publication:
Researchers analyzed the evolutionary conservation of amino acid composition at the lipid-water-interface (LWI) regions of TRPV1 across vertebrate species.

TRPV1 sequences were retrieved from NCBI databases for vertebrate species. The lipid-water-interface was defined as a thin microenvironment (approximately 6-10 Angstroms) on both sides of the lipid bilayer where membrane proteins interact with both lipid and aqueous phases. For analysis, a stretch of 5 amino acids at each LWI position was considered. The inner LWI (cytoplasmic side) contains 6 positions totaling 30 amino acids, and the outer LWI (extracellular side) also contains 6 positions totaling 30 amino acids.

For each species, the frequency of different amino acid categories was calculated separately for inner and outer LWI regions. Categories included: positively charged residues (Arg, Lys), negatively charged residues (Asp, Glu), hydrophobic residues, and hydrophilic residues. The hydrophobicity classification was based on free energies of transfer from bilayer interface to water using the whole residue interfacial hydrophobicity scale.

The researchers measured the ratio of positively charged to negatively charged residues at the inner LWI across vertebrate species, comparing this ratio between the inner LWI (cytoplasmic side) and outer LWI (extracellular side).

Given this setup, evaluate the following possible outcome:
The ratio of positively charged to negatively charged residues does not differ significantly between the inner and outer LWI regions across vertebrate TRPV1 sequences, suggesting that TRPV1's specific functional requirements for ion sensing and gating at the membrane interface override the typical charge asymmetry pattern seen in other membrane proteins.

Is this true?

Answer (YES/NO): NO